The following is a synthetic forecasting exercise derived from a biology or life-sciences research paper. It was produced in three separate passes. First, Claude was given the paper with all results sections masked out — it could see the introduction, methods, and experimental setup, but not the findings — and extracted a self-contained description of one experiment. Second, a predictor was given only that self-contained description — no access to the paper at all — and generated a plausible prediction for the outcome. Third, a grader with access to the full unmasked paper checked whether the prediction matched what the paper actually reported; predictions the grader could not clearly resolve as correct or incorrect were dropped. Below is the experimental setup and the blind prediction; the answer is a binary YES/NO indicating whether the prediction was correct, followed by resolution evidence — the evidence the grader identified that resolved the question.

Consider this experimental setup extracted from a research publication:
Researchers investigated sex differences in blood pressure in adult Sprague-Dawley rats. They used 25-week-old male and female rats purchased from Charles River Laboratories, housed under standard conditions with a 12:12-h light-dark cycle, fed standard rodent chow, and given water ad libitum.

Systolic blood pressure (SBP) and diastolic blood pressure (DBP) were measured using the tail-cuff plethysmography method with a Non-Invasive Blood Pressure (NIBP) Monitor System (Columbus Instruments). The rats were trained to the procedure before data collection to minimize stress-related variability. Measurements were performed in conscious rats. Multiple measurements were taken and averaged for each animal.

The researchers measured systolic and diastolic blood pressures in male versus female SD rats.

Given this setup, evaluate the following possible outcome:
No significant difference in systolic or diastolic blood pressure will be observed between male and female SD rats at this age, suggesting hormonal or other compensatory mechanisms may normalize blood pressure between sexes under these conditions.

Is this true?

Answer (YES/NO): YES